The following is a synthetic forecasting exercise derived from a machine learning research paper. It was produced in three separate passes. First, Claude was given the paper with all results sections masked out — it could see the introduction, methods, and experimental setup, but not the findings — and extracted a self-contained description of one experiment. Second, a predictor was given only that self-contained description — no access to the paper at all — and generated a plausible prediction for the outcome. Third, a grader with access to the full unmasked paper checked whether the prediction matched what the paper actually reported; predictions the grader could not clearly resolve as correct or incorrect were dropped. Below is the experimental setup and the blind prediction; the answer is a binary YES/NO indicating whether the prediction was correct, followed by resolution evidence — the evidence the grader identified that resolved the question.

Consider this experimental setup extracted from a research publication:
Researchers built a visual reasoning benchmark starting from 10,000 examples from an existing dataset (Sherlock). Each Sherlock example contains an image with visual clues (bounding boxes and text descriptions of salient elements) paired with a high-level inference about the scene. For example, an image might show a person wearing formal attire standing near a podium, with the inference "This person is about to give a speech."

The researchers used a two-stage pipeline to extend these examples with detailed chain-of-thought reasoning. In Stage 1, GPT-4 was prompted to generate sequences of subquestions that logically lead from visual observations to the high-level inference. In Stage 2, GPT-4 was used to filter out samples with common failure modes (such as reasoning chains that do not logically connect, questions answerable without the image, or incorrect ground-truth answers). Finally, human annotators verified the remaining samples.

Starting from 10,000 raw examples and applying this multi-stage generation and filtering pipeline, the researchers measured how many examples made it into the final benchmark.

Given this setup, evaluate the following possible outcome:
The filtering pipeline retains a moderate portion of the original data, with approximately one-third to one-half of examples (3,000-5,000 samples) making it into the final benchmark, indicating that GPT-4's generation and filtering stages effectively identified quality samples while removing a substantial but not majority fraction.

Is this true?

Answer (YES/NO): NO